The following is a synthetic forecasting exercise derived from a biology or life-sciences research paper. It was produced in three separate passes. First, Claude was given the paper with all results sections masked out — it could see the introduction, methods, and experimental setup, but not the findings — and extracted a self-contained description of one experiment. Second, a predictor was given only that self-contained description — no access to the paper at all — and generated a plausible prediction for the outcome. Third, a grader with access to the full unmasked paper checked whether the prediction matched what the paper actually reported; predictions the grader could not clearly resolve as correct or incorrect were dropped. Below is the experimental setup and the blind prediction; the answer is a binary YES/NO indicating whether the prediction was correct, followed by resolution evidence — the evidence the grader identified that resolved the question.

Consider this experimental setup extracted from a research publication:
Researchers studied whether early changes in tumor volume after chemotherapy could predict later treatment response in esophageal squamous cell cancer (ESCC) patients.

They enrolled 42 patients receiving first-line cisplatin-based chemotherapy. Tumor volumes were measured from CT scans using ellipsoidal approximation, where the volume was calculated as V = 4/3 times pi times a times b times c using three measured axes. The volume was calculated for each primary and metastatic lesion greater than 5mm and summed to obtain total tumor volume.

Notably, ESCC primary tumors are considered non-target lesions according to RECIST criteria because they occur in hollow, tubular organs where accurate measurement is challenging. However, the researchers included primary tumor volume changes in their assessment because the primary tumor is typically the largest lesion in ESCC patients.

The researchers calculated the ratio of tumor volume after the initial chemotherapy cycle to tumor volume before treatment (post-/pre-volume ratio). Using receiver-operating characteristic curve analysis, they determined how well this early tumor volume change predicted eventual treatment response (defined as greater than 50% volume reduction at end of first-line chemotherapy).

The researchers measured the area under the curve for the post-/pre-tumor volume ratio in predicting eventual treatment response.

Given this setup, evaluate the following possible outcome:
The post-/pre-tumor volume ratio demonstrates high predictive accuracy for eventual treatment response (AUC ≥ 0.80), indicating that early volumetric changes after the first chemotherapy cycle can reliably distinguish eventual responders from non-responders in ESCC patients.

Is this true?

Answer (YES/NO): YES